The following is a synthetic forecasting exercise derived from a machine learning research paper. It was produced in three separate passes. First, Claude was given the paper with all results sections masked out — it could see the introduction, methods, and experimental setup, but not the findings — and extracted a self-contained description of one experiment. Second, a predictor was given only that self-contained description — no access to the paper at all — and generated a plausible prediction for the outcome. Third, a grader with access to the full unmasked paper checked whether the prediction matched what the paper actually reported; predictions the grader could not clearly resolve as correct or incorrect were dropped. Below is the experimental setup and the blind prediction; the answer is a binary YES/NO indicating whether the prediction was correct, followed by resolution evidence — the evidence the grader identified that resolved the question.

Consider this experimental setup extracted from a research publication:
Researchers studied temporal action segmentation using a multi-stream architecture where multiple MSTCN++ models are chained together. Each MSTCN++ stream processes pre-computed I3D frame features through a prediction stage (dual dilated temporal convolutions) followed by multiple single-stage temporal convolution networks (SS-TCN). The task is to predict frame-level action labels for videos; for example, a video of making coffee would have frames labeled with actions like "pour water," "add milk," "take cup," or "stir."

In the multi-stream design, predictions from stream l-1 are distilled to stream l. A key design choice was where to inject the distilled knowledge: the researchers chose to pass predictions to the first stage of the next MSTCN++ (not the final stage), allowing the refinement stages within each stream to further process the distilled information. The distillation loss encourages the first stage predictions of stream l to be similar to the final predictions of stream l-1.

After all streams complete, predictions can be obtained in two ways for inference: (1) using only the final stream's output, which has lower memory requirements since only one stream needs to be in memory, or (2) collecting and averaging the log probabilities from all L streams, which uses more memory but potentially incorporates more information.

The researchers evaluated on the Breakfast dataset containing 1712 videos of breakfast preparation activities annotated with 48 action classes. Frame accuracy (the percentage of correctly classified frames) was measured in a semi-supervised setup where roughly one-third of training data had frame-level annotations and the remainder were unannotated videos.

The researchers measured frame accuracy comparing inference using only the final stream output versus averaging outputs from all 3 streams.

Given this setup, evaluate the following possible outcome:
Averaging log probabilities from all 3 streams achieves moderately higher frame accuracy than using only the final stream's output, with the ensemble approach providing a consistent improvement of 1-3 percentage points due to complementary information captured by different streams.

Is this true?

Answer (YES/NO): YES